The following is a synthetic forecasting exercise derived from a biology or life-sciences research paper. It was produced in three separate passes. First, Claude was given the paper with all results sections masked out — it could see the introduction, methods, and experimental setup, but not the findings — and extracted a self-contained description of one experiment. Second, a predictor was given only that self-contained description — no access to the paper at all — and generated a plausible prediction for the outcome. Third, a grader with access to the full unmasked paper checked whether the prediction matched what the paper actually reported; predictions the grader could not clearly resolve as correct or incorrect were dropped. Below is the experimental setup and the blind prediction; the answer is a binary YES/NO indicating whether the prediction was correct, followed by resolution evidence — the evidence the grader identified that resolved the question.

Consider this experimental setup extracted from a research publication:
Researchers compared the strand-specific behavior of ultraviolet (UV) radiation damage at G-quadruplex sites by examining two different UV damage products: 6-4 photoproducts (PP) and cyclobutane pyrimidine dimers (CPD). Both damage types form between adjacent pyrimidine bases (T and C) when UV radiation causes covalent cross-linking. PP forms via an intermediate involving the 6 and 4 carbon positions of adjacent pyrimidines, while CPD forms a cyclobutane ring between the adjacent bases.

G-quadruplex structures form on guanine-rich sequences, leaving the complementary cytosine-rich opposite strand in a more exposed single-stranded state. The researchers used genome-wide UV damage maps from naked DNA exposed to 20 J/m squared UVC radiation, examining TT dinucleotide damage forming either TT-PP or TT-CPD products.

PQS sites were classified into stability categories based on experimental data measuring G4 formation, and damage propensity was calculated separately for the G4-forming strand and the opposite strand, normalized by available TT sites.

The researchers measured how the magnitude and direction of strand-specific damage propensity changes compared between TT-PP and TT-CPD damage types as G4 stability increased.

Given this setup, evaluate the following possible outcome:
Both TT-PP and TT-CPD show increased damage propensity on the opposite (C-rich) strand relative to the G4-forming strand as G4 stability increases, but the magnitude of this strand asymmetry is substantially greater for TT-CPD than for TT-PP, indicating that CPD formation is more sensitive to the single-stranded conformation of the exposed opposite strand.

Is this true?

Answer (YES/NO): NO